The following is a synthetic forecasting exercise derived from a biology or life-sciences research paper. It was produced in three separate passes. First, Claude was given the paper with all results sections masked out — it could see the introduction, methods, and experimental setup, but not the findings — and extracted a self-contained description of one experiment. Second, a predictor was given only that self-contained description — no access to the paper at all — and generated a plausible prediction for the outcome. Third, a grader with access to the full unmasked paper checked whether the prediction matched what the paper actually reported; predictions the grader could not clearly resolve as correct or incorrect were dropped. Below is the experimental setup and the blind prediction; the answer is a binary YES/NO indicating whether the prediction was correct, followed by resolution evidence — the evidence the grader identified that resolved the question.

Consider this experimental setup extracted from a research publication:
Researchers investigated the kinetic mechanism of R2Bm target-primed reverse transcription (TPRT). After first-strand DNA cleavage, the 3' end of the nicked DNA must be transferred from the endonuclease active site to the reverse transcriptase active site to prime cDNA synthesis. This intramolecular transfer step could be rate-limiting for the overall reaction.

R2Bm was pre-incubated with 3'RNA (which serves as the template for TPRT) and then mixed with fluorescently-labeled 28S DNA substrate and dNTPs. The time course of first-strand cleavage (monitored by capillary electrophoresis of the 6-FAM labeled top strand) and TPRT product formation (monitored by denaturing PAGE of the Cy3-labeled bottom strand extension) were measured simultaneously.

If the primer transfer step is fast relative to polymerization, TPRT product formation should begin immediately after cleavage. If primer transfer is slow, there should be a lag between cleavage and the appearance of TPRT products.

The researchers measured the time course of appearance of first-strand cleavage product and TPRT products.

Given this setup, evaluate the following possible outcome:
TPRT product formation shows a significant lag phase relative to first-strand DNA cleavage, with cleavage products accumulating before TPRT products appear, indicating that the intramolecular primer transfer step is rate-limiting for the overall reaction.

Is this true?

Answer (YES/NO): NO